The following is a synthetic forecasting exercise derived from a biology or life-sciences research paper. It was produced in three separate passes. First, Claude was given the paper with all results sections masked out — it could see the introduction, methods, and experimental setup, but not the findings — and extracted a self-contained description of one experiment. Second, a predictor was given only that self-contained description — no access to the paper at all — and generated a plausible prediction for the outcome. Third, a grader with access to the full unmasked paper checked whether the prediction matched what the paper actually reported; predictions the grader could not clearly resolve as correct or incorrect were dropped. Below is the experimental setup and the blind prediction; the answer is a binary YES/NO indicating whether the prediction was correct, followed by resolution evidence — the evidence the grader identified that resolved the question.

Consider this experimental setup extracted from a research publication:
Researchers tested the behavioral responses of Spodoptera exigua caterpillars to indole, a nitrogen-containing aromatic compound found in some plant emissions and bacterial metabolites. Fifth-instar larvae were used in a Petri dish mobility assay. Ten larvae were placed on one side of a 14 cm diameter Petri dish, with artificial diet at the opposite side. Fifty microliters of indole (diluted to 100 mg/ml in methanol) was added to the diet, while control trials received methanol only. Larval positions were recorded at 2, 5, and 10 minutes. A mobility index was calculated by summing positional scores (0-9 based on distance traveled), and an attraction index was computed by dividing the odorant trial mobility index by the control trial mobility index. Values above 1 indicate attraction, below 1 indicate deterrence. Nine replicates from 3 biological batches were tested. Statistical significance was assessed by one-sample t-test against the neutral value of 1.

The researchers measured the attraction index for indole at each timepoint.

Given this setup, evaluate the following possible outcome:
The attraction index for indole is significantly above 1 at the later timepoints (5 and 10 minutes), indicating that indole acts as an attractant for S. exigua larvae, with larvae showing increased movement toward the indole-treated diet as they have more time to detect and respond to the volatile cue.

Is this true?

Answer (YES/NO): NO